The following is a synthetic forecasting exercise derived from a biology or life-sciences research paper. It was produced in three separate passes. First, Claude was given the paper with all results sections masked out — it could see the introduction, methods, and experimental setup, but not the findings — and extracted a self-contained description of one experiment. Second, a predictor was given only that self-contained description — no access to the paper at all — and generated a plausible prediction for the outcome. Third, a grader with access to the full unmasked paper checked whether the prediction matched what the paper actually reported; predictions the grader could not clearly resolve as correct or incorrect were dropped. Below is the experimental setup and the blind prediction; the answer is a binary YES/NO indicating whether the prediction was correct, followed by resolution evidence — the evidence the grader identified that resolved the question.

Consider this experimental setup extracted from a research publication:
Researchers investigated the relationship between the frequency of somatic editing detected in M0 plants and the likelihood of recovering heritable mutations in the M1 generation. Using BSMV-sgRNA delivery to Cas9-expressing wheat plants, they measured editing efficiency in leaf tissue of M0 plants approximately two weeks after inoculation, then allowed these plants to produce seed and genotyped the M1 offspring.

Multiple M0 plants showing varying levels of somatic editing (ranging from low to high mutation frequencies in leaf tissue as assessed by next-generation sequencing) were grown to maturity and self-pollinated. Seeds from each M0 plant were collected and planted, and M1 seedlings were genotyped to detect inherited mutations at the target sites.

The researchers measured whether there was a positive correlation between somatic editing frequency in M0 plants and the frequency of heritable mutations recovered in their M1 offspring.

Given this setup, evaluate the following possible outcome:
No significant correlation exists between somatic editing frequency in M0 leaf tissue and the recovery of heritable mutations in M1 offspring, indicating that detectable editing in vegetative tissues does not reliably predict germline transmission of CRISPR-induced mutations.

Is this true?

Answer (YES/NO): NO